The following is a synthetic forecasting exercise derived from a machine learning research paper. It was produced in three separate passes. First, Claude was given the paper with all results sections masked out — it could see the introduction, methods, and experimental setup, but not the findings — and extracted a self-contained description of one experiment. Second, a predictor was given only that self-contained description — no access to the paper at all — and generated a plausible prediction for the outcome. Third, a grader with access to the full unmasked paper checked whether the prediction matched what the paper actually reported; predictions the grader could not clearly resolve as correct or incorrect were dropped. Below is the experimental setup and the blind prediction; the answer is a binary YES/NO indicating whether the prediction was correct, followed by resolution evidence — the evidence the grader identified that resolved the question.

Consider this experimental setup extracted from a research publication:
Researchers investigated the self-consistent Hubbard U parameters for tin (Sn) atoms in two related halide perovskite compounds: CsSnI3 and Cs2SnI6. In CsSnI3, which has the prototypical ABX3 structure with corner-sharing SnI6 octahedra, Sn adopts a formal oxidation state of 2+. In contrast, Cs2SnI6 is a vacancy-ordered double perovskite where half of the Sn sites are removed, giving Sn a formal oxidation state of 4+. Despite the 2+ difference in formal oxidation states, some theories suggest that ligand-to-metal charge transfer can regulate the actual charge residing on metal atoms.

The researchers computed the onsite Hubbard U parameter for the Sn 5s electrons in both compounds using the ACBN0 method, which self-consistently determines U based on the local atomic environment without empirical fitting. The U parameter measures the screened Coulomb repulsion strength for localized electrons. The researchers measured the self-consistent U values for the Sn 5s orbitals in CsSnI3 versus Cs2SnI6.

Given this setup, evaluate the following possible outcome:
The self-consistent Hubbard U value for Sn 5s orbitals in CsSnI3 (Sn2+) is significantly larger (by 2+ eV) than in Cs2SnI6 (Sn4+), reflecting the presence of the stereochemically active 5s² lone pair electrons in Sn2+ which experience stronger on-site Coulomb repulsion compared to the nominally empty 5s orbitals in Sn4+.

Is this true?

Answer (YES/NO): NO